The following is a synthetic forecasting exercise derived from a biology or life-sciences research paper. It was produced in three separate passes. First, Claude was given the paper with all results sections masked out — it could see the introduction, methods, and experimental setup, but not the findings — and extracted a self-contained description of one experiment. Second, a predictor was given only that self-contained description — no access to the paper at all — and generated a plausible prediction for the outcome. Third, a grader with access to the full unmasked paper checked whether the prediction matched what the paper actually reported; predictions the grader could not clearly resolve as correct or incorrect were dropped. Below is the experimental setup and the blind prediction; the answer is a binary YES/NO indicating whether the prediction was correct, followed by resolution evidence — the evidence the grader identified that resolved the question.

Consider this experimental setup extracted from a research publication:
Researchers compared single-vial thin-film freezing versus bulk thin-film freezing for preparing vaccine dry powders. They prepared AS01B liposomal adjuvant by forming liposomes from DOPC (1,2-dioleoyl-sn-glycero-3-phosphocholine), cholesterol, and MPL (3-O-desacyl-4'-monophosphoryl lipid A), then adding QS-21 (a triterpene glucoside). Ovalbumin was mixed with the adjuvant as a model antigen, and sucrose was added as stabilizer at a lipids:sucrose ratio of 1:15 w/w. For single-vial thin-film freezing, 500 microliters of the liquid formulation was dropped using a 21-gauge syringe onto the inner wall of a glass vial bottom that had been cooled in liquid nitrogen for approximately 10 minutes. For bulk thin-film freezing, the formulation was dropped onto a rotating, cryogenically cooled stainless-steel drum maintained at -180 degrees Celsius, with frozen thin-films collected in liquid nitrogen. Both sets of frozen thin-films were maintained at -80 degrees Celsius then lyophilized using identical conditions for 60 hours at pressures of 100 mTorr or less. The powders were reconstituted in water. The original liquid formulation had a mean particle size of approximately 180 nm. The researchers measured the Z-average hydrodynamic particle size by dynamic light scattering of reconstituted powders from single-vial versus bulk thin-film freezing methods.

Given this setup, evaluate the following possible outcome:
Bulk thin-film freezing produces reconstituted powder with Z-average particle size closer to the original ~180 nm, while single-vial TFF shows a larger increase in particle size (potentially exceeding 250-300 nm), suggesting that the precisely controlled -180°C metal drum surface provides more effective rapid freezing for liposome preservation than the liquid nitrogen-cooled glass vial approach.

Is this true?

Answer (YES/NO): NO